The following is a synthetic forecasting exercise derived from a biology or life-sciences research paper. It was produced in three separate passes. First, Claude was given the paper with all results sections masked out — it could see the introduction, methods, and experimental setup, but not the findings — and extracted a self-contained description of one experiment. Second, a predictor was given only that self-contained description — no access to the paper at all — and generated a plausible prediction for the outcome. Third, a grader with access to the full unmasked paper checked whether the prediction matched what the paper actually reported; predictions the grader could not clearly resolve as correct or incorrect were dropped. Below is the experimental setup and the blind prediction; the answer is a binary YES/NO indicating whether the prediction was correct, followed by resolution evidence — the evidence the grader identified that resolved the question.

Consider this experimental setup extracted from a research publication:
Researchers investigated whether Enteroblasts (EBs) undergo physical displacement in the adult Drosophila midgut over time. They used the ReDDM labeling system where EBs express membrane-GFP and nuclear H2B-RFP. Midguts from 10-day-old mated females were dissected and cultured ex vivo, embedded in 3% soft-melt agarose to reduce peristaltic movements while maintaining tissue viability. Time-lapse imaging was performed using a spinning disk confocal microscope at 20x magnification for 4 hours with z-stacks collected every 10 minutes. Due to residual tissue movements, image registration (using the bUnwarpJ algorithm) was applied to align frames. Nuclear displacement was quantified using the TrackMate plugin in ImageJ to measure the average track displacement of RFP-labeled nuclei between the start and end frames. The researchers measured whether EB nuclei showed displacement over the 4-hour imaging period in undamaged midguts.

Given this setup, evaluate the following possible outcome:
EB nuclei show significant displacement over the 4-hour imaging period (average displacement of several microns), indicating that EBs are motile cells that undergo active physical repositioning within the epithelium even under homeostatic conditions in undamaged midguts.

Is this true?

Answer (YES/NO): NO